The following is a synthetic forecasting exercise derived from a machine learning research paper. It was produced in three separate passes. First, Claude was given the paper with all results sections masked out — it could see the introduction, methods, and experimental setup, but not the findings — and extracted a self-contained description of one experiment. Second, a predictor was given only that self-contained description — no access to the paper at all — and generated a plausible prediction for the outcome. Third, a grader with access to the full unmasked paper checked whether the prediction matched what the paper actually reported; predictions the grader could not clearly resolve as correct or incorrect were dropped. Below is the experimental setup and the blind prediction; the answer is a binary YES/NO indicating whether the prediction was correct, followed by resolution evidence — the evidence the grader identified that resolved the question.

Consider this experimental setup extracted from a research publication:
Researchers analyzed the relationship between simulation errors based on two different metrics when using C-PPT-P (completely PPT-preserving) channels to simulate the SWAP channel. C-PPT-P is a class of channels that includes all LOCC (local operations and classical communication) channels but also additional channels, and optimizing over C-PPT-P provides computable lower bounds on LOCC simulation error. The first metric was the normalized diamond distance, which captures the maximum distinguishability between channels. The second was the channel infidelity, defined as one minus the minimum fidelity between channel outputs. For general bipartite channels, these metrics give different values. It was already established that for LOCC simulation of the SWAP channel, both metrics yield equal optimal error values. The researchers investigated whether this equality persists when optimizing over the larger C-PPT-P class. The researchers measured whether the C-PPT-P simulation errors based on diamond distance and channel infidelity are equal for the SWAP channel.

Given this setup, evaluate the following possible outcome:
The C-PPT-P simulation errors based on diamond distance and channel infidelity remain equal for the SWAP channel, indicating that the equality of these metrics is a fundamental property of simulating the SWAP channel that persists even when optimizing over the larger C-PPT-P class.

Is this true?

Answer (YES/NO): YES